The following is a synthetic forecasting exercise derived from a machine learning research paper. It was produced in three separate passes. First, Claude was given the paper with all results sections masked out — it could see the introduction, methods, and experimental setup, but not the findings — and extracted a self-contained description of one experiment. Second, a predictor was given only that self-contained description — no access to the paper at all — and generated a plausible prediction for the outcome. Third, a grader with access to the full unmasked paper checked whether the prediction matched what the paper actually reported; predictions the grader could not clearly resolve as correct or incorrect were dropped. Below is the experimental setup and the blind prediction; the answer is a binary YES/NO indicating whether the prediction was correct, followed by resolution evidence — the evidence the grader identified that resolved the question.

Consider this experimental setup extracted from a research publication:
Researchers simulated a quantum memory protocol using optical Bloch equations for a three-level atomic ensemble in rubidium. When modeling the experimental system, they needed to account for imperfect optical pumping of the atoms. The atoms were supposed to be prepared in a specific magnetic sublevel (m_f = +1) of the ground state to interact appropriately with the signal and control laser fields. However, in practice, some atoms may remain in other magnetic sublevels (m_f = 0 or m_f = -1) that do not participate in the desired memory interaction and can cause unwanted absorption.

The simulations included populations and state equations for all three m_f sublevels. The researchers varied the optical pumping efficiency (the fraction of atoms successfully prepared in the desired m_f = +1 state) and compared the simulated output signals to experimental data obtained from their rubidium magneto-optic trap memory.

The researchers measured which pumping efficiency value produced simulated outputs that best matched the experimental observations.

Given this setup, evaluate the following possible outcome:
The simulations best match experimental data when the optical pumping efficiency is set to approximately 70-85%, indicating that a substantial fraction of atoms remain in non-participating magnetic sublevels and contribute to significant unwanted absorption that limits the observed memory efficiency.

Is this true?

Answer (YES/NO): NO